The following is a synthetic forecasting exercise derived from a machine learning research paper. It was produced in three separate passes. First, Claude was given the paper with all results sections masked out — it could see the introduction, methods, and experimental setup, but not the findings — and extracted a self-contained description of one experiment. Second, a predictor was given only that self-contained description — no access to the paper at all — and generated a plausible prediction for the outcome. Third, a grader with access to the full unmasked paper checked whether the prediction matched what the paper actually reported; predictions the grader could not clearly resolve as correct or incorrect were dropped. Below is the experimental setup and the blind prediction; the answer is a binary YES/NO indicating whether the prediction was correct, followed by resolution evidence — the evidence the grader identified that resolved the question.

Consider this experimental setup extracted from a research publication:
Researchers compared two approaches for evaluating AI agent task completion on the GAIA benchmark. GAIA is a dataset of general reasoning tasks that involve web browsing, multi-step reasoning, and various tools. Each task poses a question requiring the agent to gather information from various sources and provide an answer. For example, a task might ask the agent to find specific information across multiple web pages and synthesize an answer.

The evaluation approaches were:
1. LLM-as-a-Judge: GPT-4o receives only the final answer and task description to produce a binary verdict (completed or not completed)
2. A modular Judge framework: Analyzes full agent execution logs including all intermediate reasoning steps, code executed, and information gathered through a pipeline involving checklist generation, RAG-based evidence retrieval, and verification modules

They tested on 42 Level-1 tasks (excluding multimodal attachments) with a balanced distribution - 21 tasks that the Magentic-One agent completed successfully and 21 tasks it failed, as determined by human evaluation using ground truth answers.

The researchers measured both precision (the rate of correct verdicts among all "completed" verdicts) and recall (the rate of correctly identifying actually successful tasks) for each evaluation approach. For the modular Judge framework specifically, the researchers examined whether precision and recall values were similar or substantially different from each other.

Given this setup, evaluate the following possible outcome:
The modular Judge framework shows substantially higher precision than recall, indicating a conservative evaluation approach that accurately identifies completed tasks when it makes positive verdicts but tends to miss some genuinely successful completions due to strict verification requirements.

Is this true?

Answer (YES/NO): NO